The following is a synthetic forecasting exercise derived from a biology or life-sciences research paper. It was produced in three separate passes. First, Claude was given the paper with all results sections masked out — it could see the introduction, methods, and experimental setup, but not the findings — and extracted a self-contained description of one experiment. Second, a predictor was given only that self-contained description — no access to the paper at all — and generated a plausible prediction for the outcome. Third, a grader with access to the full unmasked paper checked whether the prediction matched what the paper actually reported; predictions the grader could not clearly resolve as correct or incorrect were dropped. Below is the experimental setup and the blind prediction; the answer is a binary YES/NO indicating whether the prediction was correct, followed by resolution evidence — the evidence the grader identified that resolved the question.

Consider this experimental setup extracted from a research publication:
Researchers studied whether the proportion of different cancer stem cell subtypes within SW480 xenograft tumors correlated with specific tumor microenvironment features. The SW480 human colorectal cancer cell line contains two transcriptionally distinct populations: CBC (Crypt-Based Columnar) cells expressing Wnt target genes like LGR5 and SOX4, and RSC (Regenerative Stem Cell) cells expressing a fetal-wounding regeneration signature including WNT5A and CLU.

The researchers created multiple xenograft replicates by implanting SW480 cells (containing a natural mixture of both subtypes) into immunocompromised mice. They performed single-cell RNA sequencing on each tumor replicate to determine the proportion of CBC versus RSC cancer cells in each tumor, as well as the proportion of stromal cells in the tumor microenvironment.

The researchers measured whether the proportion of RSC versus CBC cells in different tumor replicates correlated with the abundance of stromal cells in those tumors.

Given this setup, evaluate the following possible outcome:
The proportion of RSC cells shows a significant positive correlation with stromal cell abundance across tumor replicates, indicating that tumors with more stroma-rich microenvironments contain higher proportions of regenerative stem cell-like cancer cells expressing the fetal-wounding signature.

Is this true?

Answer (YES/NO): YES